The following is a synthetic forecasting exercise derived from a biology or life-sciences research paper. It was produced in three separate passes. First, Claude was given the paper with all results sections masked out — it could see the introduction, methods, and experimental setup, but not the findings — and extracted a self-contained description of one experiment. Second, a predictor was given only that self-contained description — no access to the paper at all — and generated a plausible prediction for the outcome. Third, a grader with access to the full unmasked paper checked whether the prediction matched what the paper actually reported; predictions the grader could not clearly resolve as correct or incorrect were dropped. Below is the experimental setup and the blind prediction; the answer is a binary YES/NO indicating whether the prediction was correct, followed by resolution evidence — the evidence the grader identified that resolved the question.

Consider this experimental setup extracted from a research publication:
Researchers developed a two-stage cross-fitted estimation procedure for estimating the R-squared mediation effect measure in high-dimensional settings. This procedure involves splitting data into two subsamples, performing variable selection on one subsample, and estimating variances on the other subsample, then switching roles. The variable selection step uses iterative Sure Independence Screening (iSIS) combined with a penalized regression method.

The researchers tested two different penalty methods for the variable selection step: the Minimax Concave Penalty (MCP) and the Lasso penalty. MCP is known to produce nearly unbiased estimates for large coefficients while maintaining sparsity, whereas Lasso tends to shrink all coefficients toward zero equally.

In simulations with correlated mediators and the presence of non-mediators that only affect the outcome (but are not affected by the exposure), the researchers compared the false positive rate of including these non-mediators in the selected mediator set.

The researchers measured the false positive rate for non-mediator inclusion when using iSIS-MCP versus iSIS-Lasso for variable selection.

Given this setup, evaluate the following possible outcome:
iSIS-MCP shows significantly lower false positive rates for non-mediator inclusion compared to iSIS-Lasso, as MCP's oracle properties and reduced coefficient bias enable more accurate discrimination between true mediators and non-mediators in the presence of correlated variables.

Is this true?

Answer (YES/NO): NO